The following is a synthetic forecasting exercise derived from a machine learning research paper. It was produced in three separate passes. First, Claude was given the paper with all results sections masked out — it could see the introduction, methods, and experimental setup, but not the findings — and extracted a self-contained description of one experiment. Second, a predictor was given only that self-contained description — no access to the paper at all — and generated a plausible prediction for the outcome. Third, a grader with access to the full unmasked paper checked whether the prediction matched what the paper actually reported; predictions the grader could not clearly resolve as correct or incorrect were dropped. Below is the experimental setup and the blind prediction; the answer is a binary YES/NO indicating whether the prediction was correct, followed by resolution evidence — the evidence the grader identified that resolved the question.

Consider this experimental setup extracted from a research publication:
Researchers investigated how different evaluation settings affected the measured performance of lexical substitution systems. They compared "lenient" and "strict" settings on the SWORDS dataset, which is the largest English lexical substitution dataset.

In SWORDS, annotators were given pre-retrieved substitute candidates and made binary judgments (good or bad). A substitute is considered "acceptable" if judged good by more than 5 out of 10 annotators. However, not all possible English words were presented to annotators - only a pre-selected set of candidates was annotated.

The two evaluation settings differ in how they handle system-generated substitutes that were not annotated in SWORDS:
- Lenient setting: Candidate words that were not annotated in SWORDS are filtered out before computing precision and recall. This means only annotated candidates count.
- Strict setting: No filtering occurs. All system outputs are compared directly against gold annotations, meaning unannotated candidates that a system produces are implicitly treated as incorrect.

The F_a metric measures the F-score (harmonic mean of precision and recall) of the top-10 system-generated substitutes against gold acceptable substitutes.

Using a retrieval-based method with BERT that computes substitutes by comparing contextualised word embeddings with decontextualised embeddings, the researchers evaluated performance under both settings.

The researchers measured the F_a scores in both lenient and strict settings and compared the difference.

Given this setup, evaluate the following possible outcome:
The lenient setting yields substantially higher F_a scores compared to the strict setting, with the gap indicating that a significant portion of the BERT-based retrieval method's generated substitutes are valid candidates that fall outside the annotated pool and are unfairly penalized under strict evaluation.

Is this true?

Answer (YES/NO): YES